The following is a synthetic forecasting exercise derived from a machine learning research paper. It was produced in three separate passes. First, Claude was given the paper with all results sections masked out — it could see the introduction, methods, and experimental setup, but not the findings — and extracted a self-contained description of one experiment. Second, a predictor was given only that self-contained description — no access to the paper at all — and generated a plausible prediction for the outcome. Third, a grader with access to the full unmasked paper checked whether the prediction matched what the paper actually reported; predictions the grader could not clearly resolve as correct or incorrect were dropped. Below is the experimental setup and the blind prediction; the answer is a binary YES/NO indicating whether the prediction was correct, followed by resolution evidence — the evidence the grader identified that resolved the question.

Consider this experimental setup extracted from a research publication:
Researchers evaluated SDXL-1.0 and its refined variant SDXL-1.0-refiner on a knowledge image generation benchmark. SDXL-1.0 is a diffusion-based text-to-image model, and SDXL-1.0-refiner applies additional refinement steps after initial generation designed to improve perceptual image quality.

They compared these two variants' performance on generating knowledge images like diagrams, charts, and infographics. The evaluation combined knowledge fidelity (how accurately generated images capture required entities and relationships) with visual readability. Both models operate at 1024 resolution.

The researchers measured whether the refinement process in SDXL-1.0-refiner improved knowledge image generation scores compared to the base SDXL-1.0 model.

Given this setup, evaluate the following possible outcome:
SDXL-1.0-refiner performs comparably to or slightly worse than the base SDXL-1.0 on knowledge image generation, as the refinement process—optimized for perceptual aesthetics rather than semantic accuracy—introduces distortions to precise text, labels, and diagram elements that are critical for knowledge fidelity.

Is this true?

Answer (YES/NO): NO